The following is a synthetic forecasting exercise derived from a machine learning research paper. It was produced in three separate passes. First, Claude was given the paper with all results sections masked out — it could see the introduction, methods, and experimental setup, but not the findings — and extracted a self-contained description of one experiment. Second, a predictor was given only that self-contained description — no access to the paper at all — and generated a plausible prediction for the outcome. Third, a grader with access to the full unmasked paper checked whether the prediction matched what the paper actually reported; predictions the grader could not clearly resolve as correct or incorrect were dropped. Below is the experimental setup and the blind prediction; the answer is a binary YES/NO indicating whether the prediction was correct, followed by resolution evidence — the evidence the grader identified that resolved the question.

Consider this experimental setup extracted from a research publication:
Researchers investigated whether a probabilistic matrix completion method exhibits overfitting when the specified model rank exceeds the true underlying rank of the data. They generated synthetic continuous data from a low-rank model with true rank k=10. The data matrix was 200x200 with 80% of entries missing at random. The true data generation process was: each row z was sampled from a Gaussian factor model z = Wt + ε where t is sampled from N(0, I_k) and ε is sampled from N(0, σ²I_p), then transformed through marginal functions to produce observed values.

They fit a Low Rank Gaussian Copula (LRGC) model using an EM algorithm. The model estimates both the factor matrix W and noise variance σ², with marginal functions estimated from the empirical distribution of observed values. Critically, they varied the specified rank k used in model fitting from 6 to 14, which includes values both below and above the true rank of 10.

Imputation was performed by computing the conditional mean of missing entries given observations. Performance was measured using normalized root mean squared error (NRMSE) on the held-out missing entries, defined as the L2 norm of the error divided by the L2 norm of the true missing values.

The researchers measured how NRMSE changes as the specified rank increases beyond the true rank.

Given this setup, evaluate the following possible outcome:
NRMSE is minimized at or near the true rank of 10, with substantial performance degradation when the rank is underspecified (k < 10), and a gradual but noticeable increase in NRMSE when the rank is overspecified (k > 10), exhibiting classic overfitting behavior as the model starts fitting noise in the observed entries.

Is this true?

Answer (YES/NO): NO